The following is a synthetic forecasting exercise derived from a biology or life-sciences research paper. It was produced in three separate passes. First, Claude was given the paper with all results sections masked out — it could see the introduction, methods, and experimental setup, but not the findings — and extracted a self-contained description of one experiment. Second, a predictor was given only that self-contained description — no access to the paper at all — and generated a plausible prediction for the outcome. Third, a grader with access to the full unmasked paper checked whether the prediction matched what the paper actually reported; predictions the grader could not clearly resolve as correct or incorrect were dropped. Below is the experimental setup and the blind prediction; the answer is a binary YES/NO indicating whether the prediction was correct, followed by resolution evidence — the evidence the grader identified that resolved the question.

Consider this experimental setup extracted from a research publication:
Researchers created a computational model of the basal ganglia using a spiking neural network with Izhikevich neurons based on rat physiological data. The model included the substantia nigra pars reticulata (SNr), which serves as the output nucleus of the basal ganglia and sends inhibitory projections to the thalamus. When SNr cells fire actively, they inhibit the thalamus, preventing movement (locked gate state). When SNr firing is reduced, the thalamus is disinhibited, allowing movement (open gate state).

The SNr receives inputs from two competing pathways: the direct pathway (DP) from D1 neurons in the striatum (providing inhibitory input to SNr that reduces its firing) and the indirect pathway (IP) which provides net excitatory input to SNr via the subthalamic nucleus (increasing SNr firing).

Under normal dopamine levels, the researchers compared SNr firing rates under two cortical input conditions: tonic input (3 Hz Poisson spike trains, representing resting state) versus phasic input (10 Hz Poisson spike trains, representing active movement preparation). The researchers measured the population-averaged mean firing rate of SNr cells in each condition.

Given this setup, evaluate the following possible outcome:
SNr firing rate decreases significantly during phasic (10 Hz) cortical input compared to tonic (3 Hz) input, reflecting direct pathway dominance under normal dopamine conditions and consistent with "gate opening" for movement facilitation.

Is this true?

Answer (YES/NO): YES